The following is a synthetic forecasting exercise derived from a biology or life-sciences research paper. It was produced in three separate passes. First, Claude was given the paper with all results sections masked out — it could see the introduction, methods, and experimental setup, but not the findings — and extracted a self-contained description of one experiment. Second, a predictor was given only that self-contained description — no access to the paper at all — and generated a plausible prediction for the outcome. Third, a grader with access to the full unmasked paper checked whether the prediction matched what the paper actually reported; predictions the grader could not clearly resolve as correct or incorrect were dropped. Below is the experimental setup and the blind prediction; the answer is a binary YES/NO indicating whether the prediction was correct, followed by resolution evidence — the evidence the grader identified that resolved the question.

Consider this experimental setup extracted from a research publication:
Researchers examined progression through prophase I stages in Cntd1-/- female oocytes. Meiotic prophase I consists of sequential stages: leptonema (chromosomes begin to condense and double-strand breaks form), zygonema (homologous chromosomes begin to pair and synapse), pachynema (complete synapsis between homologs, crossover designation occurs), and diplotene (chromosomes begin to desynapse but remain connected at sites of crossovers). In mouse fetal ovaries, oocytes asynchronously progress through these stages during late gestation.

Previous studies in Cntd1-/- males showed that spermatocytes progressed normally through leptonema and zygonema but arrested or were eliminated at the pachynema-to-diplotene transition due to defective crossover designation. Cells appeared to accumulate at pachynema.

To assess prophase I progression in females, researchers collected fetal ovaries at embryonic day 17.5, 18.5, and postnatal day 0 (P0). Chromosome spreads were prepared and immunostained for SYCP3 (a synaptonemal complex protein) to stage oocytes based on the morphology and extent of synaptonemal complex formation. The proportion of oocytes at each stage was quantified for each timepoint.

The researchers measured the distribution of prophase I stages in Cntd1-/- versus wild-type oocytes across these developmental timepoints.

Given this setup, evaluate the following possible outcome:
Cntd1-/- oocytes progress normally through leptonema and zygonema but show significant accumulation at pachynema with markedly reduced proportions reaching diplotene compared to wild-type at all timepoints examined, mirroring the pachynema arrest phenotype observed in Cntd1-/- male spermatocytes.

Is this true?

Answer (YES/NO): NO